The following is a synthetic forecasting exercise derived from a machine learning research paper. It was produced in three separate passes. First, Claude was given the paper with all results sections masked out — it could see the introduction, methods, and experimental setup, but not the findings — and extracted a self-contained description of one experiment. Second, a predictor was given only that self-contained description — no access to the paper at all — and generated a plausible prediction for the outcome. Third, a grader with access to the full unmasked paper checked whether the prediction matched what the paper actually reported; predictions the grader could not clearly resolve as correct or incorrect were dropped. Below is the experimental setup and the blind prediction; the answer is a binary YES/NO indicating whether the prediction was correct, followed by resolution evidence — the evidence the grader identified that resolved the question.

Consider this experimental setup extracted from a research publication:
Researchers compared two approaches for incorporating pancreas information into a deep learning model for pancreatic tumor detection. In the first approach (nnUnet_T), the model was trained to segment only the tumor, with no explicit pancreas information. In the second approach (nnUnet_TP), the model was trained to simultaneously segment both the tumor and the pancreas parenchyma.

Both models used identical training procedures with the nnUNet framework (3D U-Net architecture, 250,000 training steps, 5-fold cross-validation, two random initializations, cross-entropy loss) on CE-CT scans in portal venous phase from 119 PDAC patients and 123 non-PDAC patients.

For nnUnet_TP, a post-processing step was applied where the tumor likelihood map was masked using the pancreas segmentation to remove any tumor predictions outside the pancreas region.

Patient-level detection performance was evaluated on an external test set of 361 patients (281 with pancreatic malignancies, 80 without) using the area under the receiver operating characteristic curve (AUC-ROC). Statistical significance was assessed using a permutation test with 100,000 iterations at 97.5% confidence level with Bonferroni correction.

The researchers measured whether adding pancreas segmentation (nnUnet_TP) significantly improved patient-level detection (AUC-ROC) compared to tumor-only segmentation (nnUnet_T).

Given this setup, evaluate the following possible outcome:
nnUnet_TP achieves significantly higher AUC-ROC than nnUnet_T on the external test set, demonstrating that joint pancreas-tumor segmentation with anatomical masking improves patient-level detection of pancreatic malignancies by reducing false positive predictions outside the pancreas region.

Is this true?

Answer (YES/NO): YES